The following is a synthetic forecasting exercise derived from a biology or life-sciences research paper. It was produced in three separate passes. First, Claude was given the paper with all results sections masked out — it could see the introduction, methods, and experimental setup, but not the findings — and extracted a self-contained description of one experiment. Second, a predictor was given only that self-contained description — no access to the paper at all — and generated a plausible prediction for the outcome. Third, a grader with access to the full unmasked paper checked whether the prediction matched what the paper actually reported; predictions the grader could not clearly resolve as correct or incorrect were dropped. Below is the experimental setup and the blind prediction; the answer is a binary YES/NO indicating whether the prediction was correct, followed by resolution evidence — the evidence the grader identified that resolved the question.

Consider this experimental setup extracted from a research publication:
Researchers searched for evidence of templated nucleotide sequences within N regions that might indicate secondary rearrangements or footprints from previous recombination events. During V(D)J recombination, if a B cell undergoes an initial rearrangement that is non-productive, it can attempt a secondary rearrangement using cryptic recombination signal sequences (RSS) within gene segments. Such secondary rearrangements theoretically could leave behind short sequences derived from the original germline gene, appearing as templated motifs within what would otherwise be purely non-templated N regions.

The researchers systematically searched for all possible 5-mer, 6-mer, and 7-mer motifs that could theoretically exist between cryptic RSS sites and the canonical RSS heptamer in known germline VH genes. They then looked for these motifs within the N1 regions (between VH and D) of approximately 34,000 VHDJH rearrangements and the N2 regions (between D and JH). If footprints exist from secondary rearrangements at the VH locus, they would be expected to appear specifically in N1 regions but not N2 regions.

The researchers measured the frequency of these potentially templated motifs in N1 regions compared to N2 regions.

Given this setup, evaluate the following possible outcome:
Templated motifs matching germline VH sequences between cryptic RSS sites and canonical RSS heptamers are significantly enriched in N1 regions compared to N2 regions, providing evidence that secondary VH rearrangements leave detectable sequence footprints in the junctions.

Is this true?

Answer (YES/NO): NO